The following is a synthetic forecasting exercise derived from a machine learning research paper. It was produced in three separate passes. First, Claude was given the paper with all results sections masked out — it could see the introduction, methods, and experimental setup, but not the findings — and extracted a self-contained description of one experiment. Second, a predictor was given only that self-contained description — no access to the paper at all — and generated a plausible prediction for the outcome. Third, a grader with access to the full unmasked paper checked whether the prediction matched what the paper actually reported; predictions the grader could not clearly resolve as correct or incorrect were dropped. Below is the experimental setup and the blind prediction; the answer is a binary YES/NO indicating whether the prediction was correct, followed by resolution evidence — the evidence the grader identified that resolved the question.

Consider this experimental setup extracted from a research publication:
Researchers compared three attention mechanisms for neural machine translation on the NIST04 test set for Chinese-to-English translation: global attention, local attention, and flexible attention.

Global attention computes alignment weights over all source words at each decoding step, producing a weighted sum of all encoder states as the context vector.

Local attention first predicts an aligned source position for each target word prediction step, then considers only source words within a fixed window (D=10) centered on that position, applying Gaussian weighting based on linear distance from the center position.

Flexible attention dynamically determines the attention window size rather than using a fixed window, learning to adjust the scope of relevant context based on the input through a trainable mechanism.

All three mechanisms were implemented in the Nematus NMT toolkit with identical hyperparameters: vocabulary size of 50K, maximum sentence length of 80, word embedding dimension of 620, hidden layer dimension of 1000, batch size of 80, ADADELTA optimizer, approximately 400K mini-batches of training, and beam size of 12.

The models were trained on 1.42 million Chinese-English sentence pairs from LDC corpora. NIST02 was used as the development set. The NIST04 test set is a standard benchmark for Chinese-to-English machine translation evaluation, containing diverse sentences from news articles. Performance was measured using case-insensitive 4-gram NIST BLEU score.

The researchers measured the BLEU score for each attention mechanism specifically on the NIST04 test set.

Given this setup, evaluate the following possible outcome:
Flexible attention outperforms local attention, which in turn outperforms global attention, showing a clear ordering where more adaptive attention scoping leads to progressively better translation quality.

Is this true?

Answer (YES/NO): NO